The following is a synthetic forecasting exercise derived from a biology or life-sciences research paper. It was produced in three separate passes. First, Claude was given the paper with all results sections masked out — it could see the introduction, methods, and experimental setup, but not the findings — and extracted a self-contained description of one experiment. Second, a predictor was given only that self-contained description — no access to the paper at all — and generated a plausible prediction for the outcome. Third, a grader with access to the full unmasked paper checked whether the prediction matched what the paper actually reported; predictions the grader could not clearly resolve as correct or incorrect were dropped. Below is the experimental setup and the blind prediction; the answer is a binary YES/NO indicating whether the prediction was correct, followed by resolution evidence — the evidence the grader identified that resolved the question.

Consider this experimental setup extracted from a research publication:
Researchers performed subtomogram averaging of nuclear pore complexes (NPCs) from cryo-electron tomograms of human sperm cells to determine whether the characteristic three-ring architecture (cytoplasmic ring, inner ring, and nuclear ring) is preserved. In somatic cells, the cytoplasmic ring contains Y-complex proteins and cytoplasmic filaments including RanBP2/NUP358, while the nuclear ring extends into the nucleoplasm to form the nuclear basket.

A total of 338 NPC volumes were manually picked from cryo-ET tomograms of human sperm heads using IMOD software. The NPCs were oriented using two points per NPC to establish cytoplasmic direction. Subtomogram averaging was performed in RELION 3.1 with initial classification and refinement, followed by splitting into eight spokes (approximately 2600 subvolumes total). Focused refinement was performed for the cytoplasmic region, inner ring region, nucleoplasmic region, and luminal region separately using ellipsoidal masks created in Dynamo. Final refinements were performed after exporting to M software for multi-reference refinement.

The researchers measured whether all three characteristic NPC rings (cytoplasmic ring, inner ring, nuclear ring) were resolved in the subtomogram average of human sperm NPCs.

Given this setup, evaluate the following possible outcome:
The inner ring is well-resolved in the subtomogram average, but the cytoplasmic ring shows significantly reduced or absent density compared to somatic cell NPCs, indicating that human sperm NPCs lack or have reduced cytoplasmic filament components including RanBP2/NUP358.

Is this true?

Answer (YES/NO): NO